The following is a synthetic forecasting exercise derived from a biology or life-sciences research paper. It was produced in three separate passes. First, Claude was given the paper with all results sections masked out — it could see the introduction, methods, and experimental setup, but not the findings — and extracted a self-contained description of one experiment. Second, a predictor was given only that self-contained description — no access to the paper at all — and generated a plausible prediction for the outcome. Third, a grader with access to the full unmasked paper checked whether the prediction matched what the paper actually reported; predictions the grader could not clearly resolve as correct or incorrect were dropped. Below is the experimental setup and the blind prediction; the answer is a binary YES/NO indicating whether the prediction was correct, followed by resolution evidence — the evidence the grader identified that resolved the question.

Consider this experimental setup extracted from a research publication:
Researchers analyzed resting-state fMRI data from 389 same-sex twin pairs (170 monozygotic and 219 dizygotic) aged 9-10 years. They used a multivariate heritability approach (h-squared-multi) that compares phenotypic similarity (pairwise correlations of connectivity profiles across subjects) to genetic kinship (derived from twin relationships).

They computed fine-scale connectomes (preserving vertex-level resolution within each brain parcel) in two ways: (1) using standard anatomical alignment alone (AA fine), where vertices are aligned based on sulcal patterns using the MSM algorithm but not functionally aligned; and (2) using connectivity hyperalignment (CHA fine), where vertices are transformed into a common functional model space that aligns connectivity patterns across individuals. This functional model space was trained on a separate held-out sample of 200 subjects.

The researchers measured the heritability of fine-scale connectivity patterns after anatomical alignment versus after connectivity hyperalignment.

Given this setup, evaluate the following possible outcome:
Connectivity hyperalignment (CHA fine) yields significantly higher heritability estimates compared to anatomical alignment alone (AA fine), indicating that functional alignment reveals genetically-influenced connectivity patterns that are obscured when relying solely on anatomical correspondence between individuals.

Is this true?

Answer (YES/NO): NO